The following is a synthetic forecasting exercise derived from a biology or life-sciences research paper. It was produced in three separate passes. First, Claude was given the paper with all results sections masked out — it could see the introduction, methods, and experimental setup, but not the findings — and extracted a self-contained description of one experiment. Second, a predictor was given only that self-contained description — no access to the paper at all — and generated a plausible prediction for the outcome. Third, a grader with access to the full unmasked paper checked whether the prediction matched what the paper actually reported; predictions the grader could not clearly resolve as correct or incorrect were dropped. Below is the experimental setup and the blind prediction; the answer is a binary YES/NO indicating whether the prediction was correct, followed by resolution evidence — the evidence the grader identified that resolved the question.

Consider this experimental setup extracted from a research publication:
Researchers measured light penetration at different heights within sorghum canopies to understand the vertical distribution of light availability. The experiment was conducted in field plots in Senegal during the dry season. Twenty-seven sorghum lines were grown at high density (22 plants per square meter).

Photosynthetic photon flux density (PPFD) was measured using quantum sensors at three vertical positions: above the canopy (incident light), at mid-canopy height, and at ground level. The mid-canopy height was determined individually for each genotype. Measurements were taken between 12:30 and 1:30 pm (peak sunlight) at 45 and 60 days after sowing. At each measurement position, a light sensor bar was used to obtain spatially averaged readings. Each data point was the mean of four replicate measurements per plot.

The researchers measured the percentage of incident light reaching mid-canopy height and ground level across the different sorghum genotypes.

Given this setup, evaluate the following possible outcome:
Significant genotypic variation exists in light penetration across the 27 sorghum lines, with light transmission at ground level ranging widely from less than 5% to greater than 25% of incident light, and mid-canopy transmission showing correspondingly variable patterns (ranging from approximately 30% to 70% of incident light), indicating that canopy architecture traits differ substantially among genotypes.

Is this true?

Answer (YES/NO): NO